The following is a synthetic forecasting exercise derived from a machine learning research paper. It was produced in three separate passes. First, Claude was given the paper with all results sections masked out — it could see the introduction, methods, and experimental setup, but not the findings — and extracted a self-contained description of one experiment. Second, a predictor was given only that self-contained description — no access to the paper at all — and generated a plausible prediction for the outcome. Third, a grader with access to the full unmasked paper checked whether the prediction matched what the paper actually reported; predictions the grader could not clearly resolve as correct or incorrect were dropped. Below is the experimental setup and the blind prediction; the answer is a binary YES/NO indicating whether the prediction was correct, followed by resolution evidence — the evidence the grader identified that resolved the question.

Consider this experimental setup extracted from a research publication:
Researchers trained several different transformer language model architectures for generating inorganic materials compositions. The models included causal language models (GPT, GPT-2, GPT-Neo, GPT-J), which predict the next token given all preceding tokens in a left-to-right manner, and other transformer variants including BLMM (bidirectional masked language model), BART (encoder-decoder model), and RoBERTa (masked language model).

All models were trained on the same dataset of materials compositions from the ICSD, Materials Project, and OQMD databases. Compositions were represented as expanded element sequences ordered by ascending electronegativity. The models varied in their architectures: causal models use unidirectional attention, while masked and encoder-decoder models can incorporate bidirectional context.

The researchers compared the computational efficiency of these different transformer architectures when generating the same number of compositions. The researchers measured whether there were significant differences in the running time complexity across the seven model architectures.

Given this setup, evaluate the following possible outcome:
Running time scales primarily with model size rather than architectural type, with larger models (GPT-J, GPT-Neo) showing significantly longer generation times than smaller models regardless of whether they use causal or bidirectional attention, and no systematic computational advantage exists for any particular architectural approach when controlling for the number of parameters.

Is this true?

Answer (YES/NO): NO